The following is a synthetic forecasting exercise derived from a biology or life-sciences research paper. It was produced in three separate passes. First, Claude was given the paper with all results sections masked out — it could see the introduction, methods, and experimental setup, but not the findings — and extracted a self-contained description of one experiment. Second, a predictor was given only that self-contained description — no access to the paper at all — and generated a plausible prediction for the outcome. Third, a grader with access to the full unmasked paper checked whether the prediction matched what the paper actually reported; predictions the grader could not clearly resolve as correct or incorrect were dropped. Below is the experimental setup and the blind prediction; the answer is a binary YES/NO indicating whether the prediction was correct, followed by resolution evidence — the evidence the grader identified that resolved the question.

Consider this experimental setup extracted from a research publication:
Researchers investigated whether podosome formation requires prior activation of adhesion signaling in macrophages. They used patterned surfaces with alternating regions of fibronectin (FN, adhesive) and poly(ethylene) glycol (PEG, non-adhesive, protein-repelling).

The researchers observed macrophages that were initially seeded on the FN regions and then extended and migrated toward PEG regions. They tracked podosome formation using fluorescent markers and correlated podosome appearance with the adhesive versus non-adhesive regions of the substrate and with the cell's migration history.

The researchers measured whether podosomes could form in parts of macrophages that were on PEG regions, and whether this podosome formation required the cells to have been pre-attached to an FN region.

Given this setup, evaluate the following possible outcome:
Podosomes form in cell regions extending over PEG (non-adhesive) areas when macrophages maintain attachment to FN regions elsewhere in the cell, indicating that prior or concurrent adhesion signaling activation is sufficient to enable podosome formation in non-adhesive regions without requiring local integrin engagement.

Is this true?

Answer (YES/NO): YES